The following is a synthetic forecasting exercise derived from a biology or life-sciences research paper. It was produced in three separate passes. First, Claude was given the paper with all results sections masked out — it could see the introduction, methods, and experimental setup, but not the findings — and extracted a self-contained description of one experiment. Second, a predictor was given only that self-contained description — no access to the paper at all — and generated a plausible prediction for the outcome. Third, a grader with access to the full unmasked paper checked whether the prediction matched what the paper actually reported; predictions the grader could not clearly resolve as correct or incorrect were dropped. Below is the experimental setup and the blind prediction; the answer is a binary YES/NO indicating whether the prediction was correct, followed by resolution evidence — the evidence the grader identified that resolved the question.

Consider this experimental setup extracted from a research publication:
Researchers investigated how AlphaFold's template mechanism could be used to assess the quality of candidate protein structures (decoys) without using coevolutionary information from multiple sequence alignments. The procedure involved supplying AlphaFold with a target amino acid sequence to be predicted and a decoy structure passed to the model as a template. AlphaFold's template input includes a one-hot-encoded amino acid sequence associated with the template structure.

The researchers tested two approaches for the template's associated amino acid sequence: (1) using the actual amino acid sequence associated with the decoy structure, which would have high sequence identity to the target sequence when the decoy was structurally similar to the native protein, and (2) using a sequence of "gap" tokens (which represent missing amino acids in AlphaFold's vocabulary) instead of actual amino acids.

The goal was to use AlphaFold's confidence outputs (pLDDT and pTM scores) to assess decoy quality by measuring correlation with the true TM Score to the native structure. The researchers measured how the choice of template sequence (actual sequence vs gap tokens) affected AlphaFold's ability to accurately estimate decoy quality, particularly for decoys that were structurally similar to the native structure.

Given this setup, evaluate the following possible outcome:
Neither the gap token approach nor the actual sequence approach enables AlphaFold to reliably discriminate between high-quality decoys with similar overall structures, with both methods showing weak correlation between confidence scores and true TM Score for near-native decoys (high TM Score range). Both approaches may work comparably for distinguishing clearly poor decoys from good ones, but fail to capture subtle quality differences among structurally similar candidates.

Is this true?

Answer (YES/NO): NO